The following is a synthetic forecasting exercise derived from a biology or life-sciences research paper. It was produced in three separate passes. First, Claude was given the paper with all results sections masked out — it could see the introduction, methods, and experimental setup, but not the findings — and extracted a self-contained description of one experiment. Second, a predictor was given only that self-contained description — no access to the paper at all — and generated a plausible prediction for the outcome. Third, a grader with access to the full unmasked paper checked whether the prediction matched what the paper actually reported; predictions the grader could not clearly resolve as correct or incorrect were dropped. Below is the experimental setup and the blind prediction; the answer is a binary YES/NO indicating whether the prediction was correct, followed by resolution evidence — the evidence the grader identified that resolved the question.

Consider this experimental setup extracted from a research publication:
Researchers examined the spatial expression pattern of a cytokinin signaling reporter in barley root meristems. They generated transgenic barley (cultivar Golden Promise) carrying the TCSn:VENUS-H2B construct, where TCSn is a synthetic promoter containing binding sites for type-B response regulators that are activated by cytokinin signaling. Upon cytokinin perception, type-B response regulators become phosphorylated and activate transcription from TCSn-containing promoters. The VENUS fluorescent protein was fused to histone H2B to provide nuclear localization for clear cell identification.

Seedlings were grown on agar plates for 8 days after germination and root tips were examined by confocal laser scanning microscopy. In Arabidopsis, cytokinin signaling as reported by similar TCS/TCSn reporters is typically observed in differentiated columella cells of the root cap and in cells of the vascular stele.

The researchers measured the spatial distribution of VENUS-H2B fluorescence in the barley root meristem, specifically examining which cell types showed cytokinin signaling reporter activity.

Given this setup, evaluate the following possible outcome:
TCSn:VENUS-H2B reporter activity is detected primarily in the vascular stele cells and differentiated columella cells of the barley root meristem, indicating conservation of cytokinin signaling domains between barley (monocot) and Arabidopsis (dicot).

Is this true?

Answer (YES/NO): YES